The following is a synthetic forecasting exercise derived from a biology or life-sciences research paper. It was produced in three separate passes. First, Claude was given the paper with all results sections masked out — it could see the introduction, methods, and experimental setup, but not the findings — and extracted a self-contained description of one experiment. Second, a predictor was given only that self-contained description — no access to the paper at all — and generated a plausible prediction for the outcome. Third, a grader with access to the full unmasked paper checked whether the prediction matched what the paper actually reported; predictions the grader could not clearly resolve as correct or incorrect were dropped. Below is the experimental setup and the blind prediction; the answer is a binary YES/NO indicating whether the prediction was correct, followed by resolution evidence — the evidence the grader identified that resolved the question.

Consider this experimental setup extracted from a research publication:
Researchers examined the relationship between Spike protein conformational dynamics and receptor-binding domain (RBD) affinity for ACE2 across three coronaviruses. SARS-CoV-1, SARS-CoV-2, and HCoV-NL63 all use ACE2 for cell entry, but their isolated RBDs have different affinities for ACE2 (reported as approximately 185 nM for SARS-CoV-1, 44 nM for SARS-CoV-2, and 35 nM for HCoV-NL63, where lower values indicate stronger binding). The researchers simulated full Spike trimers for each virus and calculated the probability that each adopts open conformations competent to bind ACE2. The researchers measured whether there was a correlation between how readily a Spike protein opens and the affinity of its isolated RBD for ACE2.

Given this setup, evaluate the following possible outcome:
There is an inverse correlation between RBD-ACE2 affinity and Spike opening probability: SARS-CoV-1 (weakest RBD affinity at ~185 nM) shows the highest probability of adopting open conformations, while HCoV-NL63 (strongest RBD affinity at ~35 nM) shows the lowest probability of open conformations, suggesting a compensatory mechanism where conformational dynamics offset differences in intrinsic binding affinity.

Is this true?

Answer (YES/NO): YES